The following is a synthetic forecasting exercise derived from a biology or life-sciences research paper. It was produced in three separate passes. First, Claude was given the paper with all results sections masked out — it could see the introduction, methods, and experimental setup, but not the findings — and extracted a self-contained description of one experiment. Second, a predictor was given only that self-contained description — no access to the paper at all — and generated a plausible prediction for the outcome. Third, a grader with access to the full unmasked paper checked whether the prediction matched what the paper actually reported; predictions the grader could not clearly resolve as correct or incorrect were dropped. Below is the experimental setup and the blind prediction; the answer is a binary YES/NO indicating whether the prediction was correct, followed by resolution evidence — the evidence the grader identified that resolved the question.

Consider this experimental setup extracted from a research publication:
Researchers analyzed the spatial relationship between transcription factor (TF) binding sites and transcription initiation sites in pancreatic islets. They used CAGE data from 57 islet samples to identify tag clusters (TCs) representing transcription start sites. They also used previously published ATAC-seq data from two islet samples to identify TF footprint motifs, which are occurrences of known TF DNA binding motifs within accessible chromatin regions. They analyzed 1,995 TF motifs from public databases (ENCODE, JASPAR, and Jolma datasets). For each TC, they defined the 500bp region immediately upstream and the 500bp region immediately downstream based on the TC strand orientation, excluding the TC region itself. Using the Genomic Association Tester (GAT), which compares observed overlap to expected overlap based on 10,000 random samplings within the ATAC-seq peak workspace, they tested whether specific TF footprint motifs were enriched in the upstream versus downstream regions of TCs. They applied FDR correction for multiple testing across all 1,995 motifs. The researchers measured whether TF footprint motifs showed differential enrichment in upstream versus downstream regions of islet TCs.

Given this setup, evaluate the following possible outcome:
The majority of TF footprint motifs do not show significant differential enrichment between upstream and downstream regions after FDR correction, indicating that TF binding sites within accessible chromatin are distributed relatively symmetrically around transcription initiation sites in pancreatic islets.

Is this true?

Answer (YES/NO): NO